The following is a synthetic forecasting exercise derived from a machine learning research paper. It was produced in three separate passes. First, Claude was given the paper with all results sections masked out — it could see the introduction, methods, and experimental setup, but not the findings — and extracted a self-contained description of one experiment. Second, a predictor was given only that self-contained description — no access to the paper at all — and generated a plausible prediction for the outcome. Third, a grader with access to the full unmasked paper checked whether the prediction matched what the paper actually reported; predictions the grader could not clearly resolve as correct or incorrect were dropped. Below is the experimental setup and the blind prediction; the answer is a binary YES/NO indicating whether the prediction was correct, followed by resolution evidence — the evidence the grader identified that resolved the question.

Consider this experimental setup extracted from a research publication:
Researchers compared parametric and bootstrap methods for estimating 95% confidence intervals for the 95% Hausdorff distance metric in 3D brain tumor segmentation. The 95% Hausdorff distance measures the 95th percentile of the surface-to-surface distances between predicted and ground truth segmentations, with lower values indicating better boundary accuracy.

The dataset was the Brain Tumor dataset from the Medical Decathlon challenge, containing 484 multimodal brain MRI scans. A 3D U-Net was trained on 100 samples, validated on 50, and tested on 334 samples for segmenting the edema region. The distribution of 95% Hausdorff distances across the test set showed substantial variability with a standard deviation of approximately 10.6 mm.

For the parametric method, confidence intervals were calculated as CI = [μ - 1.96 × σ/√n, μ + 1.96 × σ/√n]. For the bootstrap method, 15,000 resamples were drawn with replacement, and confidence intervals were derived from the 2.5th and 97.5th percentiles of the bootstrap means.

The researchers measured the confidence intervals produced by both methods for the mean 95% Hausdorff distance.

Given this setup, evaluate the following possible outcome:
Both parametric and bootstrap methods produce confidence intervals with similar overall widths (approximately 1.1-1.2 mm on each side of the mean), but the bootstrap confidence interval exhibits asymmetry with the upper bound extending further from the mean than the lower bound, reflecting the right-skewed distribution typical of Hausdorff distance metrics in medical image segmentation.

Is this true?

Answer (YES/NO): YES